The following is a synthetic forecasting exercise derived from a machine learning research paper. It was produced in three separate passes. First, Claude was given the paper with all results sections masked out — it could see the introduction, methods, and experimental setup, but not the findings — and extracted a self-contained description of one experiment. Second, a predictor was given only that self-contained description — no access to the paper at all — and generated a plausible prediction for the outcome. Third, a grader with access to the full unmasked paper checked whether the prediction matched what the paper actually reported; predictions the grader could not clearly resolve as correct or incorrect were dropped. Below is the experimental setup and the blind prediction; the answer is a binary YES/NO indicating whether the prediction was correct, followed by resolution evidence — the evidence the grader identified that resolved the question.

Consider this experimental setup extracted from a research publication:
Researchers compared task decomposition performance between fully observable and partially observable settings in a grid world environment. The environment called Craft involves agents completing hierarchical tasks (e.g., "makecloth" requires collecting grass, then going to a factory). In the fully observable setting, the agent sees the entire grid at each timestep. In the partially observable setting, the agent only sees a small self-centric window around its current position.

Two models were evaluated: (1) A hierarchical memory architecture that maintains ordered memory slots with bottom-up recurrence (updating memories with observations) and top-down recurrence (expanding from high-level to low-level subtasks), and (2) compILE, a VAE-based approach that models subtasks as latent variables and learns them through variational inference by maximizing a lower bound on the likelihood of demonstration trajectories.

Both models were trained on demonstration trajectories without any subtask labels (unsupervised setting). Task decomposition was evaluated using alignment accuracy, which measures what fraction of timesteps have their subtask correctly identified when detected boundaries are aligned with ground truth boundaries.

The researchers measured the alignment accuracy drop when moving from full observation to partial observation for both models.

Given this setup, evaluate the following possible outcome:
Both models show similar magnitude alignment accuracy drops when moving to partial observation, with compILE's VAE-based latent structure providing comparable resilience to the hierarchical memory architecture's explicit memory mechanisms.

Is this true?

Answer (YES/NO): NO